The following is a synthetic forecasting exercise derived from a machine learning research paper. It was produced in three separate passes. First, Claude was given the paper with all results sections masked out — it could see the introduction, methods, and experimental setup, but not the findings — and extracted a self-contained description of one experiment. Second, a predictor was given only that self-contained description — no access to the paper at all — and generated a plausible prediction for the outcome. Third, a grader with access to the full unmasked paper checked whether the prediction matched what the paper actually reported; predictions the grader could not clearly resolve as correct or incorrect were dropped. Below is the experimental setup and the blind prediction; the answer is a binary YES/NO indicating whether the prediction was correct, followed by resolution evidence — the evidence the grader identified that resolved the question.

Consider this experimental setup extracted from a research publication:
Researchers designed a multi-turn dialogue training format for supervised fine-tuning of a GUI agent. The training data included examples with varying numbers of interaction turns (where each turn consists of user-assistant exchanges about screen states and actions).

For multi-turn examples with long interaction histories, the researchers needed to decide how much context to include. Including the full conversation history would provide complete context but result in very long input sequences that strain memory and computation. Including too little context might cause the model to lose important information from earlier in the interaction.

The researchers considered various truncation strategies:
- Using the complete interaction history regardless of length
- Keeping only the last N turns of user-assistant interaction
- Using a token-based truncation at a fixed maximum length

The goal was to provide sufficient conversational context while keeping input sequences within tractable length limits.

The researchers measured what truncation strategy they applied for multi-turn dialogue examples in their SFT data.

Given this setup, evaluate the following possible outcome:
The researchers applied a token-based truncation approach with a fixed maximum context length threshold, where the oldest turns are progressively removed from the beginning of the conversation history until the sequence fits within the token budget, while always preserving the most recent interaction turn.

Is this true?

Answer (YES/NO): NO